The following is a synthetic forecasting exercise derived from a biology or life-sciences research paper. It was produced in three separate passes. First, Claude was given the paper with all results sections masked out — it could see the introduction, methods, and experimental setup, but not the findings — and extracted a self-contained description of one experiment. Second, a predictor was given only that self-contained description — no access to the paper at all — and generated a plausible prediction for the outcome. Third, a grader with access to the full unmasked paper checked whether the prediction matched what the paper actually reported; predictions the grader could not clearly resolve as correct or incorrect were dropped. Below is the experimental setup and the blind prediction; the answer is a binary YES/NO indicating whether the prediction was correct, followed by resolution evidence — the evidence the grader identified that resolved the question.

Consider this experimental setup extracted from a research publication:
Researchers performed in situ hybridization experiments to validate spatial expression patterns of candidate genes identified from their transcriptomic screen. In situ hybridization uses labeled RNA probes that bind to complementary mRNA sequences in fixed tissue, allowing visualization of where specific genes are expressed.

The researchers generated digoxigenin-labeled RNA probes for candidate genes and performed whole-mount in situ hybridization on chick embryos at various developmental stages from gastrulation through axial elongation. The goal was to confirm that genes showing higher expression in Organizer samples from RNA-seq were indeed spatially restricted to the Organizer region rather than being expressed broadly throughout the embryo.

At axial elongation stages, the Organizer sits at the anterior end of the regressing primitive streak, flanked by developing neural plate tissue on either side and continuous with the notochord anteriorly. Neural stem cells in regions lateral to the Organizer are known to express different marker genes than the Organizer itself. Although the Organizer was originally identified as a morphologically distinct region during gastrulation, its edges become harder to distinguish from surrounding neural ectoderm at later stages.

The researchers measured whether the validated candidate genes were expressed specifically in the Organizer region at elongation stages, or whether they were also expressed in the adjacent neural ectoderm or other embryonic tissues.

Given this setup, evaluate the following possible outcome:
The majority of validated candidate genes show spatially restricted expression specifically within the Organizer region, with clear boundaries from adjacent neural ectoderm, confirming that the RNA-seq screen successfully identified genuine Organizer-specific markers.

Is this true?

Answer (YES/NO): NO